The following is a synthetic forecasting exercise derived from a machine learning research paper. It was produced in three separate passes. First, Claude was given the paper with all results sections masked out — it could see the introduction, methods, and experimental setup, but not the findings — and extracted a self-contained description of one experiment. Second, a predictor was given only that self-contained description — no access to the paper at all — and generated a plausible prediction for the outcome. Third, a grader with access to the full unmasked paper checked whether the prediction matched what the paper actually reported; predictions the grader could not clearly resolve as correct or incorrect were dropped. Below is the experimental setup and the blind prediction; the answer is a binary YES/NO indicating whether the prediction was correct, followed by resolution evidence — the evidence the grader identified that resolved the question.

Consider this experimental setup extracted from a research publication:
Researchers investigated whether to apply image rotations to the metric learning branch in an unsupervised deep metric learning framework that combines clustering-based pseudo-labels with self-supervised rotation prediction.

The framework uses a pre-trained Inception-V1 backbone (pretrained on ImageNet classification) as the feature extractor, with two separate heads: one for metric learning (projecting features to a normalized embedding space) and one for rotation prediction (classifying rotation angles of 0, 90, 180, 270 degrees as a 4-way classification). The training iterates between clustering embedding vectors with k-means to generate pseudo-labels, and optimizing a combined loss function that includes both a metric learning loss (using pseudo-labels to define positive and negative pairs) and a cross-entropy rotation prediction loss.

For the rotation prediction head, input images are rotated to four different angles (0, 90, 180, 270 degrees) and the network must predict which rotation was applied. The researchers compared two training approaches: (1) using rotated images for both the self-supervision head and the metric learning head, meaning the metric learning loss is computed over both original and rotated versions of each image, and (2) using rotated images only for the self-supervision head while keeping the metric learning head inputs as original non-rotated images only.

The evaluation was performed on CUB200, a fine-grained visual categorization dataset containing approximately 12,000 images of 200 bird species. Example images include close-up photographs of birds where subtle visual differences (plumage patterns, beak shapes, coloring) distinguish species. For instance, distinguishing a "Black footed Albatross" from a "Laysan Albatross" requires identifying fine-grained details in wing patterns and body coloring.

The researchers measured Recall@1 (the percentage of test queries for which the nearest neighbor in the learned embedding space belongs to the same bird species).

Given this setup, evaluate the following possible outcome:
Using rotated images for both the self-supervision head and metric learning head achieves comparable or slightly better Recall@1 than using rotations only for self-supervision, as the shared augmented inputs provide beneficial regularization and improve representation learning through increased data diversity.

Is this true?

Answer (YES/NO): NO